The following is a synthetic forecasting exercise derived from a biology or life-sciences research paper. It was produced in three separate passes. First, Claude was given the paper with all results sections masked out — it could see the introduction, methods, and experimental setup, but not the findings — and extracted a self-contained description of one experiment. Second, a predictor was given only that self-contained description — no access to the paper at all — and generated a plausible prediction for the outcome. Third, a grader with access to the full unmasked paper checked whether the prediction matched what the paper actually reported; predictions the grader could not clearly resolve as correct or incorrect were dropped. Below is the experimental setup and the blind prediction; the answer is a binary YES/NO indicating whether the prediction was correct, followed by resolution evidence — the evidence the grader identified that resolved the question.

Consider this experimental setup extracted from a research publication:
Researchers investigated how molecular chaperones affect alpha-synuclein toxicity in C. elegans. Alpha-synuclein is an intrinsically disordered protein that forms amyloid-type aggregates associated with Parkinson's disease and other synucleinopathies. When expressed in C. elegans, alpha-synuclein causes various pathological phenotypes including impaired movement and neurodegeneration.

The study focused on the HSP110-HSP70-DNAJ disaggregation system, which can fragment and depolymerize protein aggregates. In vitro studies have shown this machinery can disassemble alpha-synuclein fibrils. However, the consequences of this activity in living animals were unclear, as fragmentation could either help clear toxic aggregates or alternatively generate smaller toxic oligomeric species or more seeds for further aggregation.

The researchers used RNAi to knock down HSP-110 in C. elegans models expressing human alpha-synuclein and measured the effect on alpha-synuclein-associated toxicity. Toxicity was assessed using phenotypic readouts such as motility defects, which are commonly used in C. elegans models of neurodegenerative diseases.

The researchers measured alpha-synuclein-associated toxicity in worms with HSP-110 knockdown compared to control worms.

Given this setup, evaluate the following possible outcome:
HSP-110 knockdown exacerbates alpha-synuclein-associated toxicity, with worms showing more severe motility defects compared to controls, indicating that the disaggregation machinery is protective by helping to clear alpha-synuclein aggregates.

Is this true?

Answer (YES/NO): NO